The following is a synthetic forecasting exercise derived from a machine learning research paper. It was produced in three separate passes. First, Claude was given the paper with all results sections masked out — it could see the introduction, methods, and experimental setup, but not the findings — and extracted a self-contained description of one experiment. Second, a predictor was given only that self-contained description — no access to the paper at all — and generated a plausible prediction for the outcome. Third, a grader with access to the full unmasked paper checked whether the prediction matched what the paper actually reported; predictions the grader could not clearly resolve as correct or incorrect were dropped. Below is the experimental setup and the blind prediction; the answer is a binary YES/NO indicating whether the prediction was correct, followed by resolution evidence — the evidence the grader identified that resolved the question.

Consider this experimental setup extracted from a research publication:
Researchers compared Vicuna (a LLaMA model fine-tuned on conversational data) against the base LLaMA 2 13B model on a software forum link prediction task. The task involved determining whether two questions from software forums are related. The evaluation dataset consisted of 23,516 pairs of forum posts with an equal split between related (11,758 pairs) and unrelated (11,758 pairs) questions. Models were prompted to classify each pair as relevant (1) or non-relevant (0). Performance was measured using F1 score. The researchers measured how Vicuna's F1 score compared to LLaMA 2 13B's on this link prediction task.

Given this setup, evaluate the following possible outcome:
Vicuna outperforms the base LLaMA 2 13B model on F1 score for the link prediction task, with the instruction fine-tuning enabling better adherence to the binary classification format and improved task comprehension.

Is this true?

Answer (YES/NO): YES